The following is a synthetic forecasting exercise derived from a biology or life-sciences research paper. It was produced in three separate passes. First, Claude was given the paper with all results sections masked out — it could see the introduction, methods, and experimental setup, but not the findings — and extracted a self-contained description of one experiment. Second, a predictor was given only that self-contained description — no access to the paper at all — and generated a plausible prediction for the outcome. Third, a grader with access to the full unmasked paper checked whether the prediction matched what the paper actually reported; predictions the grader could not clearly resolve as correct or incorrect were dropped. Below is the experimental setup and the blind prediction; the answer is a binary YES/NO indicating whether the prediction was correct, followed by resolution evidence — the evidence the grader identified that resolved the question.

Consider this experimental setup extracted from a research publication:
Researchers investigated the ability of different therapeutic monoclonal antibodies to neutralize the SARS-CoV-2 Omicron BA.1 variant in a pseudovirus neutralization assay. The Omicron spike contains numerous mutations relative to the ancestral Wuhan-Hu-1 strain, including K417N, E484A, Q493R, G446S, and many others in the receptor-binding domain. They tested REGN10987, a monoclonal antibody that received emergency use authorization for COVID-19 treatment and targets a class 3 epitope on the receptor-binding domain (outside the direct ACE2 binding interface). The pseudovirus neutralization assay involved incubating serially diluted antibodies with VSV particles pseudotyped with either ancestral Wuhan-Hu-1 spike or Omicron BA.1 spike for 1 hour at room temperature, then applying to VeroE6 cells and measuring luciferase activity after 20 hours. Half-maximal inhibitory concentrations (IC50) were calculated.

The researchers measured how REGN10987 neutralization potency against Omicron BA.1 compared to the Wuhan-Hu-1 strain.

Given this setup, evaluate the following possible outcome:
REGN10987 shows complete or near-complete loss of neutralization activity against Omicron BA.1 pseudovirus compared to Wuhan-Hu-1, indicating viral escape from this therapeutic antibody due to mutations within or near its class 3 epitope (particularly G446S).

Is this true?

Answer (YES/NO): YES